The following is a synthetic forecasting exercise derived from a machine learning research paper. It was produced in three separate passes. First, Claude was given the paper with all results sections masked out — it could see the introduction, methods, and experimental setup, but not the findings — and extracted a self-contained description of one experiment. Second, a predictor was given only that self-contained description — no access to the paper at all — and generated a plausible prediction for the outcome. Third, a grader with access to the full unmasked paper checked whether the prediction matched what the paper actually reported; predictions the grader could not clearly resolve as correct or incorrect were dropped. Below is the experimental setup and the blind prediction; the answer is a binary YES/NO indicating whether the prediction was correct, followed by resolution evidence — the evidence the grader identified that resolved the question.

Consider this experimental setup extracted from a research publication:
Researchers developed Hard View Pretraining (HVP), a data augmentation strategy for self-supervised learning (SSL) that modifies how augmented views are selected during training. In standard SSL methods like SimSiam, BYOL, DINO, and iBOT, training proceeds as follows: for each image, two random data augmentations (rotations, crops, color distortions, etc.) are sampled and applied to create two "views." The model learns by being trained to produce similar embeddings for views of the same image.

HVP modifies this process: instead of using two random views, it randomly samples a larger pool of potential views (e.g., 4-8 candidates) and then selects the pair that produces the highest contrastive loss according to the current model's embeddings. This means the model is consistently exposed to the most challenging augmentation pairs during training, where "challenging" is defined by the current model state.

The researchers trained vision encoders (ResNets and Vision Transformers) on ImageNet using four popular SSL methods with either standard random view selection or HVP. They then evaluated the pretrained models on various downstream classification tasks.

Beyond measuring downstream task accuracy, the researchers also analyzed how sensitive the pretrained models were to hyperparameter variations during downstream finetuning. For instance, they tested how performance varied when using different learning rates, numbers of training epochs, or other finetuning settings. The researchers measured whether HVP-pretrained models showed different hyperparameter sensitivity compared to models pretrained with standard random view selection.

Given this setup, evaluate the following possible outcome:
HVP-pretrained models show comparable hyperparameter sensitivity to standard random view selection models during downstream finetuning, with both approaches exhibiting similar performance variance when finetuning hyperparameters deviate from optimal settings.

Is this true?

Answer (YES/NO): NO